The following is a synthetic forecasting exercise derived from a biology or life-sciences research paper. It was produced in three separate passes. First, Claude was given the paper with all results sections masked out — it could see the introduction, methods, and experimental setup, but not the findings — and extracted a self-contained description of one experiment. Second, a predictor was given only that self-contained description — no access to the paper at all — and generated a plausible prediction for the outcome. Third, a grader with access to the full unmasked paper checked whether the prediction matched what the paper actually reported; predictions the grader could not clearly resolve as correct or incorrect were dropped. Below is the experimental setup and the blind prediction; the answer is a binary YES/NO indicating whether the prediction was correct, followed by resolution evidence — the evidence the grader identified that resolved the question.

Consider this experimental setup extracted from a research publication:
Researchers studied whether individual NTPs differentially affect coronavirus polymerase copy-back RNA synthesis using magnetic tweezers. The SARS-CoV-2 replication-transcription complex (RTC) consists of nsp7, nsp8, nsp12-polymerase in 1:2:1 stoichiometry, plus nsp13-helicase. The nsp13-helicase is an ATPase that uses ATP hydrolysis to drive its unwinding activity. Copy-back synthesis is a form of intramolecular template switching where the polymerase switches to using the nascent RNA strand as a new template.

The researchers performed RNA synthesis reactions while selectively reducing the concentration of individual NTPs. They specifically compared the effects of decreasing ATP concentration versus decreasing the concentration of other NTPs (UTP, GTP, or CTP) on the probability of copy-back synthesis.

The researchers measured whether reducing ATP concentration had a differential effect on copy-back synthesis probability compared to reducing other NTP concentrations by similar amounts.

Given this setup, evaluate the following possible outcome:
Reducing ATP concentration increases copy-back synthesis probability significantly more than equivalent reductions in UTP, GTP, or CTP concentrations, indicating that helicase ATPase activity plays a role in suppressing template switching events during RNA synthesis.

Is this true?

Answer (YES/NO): YES